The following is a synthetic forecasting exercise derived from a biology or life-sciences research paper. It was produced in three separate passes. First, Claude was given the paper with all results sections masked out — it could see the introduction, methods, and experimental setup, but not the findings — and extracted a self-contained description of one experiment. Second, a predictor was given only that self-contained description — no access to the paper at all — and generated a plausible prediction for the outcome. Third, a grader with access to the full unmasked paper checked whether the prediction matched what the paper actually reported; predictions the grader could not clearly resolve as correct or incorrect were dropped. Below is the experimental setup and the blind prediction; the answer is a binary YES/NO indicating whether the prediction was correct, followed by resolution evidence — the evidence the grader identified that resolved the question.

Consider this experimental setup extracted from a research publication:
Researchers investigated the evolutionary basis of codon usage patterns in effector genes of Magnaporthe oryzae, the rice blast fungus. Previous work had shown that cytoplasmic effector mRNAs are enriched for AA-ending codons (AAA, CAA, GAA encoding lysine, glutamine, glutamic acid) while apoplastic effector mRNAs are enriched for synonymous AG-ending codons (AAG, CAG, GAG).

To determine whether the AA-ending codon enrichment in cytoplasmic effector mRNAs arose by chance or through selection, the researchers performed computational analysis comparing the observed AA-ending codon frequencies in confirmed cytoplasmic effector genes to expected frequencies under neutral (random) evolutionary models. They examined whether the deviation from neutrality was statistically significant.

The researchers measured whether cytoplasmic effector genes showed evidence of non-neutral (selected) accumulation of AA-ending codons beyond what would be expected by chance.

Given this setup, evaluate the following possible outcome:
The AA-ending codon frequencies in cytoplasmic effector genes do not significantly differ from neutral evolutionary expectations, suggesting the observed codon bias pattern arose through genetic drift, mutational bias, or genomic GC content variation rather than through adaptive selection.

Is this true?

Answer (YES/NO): NO